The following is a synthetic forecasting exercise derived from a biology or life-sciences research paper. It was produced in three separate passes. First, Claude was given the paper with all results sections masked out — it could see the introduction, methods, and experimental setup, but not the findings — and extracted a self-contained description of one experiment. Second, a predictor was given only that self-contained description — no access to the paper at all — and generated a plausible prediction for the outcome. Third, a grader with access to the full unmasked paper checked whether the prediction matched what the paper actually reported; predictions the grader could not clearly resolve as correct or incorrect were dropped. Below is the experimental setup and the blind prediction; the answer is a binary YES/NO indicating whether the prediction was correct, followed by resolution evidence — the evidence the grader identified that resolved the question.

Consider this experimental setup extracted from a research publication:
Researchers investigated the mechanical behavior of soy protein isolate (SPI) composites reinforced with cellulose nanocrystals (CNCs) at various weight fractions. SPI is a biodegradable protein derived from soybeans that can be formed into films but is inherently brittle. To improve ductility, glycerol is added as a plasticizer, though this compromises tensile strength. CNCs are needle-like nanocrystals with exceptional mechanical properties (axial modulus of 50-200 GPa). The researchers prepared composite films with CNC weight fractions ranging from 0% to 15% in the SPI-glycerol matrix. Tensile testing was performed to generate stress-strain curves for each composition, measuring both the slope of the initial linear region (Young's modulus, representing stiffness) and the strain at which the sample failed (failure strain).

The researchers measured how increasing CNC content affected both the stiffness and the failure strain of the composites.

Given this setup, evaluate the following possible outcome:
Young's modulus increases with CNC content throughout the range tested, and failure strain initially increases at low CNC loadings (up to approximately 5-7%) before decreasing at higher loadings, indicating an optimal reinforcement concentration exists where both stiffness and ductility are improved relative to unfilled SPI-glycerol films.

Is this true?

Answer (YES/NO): NO